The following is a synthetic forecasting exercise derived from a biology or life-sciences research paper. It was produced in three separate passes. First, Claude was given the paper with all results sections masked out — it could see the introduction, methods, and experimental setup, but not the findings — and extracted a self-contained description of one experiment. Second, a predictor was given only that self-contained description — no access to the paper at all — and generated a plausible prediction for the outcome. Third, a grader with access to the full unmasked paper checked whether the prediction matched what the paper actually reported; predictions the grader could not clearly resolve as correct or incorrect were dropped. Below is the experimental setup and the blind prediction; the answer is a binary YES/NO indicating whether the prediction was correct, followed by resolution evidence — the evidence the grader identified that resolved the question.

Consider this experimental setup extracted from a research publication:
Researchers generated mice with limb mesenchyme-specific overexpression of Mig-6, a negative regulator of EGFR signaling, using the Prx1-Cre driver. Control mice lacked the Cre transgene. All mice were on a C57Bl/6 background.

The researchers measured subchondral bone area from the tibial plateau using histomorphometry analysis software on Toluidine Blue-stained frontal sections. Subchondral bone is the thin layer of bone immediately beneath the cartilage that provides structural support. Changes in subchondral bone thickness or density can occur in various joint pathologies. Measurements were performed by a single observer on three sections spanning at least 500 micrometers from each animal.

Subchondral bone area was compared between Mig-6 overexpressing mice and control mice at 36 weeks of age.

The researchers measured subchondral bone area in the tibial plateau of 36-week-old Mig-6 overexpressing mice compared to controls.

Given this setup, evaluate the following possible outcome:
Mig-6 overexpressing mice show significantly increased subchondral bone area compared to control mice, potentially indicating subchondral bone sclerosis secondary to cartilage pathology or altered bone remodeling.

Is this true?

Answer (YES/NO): NO